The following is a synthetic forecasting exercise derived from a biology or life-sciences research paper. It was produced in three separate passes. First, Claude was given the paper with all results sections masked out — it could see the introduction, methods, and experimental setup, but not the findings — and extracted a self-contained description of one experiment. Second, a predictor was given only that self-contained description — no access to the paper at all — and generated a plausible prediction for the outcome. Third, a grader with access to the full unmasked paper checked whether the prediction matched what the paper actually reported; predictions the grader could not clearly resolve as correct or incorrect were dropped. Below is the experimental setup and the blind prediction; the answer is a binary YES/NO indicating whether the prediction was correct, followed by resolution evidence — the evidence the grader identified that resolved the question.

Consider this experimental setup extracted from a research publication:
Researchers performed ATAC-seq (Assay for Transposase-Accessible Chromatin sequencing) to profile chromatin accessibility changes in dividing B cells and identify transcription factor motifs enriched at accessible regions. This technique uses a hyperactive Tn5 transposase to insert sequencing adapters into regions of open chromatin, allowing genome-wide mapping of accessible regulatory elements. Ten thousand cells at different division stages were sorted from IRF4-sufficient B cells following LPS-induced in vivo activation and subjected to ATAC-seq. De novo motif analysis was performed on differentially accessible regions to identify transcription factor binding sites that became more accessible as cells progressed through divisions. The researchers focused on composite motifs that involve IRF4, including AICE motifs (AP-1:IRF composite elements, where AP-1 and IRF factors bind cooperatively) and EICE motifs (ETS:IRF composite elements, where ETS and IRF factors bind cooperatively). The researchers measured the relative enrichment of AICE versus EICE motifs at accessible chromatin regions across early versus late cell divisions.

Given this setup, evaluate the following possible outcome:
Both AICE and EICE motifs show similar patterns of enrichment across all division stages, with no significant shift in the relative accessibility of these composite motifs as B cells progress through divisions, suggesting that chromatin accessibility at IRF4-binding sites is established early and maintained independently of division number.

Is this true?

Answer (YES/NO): NO